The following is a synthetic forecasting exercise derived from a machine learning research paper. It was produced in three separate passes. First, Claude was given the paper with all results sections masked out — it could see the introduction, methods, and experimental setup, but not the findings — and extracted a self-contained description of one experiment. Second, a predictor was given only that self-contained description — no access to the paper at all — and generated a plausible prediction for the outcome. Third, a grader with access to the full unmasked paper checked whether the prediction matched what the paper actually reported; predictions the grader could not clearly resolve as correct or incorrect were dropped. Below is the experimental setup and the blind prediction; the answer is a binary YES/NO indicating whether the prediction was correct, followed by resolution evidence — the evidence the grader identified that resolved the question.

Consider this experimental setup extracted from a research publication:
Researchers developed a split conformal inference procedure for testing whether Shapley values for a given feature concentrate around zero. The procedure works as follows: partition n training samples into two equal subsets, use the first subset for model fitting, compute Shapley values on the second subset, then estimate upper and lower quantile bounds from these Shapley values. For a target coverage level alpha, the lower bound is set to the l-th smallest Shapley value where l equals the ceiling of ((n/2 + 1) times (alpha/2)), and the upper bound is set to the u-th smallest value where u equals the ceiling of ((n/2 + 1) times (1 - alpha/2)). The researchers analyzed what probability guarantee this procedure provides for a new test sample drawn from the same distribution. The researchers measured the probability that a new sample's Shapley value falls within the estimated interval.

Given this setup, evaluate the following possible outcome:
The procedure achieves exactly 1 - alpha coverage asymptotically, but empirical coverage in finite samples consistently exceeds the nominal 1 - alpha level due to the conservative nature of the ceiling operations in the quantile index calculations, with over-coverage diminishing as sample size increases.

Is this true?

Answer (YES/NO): NO